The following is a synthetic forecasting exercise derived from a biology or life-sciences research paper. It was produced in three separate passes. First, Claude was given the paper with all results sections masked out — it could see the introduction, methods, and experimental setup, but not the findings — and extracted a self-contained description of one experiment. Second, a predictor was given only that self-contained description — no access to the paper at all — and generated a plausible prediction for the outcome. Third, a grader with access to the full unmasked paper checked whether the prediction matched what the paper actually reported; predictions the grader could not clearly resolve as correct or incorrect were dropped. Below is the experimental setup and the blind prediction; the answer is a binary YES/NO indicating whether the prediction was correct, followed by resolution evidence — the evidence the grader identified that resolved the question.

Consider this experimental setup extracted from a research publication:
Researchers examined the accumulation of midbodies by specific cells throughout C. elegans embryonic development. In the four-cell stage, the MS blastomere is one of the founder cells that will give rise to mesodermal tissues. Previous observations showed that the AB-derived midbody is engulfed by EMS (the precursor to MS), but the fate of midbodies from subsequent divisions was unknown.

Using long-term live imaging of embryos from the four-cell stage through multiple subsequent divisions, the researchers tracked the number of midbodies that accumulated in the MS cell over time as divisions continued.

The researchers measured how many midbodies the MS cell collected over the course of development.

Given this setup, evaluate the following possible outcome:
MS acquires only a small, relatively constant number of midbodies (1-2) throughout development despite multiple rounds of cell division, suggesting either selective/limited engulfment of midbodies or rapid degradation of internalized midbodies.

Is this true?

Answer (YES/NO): NO